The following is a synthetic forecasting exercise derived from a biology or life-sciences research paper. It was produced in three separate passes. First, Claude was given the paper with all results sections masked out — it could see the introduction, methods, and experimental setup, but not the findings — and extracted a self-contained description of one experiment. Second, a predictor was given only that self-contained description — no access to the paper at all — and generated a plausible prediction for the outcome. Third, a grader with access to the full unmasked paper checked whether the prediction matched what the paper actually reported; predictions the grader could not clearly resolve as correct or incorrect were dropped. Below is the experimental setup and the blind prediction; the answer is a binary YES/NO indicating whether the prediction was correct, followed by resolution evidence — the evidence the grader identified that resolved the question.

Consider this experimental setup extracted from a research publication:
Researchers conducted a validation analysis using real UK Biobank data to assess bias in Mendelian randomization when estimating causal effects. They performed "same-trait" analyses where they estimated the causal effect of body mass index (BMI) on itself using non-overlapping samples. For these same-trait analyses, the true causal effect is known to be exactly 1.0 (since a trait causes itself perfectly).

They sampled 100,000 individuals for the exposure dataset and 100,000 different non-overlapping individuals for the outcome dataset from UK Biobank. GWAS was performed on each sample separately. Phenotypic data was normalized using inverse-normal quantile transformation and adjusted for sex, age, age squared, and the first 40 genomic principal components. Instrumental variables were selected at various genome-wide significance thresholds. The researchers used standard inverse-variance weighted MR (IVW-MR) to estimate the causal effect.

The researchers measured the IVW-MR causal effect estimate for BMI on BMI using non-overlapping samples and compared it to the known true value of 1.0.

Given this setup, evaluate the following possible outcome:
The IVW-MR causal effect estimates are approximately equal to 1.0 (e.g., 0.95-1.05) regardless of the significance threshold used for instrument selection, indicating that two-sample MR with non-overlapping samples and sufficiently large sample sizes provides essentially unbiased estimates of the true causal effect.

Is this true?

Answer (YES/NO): NO